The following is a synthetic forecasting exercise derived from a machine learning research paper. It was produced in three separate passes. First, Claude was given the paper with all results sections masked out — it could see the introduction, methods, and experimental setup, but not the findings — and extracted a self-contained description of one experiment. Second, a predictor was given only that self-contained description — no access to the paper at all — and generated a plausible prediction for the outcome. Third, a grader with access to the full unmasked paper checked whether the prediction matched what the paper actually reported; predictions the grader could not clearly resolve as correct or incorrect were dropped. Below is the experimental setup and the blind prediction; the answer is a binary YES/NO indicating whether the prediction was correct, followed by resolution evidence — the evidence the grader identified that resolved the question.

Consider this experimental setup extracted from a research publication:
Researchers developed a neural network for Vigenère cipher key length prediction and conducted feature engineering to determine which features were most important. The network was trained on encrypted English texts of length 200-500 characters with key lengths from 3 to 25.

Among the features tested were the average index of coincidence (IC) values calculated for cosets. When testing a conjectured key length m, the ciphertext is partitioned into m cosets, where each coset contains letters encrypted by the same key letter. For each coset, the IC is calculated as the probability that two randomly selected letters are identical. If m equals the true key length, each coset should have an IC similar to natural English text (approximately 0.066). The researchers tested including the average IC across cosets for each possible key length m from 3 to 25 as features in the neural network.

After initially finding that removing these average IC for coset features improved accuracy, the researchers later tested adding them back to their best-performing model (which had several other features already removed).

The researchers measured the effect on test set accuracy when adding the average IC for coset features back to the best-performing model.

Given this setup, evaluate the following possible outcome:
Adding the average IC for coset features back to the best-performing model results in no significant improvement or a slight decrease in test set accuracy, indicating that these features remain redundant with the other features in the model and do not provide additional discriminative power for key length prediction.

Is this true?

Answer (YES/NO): NO